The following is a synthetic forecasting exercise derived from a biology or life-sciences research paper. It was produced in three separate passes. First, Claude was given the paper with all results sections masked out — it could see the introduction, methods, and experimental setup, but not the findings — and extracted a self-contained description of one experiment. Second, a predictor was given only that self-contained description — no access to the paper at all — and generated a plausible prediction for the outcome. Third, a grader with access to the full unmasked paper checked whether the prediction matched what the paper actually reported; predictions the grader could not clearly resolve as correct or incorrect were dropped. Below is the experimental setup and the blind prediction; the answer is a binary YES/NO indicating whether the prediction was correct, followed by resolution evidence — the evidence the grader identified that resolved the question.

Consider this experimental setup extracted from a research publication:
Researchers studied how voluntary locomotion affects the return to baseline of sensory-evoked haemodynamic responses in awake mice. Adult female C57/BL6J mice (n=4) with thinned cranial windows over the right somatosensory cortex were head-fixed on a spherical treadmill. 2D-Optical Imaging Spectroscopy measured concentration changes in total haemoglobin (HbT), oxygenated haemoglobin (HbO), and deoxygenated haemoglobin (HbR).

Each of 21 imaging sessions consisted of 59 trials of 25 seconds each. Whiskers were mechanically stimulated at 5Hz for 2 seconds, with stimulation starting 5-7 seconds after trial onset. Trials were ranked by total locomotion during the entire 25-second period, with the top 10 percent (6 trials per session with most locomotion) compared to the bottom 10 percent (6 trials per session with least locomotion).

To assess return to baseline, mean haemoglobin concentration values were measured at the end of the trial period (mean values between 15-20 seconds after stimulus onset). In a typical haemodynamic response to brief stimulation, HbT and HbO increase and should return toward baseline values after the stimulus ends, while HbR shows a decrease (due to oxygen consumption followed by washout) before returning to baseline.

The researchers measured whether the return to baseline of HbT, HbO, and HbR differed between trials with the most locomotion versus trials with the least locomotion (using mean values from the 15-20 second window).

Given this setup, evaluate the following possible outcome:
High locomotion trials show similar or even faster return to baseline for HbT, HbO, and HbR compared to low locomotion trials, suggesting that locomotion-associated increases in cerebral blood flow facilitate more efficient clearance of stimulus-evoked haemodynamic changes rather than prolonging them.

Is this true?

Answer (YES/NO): NO